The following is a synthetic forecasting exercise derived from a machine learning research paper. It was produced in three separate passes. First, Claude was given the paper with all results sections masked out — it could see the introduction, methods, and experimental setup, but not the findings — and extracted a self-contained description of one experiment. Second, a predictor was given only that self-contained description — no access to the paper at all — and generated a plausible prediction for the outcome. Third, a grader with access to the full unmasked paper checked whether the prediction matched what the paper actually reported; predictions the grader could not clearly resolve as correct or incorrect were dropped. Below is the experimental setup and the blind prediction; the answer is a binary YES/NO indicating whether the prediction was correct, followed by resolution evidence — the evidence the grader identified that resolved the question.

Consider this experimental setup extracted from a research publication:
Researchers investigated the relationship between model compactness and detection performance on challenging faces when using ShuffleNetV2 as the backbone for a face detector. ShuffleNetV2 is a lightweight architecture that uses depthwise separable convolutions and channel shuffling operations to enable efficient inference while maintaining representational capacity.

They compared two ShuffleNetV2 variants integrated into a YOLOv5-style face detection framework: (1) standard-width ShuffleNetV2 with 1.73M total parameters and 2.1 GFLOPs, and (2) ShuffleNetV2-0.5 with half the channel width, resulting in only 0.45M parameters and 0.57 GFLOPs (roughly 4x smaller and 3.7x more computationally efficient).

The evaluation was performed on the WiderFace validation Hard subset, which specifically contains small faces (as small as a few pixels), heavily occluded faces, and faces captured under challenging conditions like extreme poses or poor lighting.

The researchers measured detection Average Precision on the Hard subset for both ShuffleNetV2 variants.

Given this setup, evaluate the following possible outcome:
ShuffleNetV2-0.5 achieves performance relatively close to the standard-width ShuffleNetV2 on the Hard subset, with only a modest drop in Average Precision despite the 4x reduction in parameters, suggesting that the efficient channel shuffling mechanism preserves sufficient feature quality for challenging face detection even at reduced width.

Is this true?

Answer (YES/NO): NO